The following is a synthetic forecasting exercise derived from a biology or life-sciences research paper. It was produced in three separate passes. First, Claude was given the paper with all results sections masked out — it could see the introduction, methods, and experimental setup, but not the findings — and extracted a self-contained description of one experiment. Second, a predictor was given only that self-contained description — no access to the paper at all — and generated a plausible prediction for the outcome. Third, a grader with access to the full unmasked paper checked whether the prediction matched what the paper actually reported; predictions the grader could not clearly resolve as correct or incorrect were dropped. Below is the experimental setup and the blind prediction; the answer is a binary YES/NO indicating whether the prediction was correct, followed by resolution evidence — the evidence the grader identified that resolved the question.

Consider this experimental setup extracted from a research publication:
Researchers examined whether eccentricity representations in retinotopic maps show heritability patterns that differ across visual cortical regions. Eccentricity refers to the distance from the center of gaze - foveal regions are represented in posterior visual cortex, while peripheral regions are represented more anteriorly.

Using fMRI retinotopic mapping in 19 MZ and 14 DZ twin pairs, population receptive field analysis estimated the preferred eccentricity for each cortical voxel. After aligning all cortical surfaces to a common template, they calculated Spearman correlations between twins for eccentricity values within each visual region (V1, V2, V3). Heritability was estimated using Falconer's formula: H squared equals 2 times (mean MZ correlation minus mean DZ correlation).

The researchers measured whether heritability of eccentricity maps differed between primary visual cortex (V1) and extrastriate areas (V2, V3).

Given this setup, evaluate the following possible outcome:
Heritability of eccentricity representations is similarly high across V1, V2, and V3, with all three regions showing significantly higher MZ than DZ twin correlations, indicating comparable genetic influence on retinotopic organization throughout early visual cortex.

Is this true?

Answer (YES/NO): NO